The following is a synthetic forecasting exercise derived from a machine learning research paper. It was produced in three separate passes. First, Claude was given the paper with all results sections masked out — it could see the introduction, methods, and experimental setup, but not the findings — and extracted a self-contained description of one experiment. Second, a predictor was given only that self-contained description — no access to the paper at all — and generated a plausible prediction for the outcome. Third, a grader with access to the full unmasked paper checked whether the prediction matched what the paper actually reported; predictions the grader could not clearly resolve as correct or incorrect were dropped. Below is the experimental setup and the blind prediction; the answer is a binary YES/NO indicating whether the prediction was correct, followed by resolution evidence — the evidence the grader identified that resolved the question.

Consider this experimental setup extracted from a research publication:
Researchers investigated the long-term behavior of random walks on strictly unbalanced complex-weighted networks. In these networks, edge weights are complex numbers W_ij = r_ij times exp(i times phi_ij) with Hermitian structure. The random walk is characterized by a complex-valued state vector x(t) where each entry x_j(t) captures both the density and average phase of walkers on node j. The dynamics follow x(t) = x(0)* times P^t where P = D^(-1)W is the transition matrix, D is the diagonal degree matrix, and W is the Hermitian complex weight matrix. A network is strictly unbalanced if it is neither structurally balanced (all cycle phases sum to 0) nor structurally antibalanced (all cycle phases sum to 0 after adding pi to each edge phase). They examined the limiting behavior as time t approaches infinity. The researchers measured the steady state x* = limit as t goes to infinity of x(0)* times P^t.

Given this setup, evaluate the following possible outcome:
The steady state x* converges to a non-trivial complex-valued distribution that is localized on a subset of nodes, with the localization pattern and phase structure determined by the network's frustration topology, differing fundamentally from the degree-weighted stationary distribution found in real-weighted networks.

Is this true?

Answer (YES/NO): NO